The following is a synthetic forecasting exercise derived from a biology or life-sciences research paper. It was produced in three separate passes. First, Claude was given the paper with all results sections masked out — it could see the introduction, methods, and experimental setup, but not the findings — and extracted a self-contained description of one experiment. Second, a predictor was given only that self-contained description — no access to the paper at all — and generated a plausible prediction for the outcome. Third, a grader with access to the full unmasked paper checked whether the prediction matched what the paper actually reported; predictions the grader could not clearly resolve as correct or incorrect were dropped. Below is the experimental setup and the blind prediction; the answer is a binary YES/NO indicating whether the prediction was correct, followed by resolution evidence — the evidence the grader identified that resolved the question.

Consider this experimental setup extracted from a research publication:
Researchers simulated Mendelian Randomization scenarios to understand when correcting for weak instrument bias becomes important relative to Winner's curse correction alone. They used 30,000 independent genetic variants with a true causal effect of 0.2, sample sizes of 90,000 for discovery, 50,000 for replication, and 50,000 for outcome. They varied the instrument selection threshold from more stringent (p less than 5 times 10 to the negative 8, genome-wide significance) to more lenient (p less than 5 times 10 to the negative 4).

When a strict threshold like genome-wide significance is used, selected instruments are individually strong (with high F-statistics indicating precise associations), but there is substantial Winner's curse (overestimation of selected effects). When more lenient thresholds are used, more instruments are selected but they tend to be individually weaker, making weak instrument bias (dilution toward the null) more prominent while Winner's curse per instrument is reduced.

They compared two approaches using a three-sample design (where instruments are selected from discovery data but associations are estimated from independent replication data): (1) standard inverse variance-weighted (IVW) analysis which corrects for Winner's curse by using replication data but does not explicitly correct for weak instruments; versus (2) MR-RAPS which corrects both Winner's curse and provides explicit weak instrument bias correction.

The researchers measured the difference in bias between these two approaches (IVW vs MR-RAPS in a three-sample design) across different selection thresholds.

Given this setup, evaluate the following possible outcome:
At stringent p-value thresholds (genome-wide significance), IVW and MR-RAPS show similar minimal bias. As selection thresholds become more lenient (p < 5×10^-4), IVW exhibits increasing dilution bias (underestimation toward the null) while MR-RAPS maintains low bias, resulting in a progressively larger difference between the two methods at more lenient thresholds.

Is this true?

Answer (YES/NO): NO